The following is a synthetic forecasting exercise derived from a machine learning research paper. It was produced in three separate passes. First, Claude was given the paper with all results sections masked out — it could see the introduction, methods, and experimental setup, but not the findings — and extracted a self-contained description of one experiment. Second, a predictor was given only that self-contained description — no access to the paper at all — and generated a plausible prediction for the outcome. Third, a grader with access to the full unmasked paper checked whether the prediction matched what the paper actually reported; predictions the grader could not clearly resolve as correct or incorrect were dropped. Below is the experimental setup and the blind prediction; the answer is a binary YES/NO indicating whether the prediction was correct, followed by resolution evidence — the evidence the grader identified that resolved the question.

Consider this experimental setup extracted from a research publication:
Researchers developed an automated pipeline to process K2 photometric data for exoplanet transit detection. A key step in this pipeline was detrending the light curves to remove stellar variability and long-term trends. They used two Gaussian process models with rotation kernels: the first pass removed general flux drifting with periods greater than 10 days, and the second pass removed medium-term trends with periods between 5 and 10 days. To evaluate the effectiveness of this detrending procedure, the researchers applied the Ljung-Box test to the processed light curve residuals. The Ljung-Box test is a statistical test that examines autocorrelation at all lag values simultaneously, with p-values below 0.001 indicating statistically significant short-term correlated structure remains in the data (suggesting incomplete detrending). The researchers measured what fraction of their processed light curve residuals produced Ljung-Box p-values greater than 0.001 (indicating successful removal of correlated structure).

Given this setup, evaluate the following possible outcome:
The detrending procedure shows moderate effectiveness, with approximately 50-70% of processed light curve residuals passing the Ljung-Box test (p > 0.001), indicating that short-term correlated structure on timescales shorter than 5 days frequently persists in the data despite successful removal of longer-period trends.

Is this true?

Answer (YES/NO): YES